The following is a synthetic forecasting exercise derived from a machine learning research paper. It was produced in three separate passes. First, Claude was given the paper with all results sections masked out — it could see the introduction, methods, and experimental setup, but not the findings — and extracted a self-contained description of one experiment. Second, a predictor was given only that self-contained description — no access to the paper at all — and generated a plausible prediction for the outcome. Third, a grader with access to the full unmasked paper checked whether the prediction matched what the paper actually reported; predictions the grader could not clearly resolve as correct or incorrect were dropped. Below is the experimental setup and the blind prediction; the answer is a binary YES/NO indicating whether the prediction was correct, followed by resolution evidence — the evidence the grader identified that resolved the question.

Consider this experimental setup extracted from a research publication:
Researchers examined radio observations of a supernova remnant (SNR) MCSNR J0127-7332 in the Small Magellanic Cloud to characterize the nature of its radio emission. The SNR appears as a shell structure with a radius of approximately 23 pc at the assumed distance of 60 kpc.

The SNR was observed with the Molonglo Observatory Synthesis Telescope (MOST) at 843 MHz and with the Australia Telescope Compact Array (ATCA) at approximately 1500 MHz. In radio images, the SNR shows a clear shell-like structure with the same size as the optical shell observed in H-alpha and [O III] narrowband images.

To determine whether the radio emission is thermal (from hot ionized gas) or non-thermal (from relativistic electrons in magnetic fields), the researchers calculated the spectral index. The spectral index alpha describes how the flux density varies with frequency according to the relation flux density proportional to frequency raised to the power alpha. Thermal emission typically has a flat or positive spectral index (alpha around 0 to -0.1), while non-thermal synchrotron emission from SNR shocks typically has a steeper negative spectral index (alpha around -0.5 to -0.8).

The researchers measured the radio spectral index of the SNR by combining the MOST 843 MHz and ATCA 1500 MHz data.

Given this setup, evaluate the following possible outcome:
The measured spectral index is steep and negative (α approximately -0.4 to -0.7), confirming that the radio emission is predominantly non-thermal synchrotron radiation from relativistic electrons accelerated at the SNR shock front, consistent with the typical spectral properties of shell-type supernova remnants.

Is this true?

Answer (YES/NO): NO